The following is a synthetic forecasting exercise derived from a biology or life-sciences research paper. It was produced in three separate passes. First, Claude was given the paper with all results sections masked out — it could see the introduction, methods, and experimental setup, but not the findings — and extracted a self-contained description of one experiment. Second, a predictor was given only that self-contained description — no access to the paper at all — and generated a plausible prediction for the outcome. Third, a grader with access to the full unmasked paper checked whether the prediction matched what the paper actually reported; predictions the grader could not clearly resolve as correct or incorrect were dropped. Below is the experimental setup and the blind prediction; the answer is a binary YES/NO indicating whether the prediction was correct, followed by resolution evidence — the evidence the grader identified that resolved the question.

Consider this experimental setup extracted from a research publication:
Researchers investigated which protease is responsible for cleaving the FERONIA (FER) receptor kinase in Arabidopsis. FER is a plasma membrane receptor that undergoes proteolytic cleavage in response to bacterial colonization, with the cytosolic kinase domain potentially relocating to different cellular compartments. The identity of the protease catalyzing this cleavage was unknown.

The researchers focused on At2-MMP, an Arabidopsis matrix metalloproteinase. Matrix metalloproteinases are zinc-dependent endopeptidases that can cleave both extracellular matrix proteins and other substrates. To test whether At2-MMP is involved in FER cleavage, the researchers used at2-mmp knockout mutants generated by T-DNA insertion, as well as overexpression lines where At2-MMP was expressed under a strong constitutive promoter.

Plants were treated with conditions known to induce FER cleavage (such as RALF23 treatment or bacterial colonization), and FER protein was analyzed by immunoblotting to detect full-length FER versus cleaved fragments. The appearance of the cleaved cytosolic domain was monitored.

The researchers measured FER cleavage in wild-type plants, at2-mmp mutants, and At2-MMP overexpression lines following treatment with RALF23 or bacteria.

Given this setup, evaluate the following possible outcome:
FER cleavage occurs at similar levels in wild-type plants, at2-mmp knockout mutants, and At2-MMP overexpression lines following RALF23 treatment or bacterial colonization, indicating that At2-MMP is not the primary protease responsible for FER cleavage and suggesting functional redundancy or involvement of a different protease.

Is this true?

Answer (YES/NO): NO